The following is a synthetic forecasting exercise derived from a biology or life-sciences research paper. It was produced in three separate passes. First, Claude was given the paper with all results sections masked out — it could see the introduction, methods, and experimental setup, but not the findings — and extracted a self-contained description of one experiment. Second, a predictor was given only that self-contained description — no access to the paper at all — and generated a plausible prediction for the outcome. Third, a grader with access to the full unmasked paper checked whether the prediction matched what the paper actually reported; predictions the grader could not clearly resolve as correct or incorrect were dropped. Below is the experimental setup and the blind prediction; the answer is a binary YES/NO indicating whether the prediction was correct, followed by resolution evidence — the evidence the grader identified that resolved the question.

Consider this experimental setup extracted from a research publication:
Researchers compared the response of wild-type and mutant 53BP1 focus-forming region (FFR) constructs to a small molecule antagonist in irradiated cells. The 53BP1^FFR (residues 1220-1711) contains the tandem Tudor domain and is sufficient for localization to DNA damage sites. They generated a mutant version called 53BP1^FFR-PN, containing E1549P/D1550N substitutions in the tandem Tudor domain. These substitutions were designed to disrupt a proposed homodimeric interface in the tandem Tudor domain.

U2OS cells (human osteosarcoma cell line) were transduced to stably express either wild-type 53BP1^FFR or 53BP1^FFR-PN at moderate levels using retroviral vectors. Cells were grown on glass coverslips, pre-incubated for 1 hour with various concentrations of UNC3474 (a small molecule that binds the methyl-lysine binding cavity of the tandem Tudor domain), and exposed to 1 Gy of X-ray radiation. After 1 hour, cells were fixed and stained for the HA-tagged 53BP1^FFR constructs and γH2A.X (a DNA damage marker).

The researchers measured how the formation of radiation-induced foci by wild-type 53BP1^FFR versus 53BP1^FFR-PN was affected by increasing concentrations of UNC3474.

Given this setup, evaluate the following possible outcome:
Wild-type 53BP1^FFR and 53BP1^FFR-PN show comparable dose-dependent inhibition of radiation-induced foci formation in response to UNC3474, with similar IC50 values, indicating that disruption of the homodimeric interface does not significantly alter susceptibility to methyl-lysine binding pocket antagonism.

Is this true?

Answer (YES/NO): NO